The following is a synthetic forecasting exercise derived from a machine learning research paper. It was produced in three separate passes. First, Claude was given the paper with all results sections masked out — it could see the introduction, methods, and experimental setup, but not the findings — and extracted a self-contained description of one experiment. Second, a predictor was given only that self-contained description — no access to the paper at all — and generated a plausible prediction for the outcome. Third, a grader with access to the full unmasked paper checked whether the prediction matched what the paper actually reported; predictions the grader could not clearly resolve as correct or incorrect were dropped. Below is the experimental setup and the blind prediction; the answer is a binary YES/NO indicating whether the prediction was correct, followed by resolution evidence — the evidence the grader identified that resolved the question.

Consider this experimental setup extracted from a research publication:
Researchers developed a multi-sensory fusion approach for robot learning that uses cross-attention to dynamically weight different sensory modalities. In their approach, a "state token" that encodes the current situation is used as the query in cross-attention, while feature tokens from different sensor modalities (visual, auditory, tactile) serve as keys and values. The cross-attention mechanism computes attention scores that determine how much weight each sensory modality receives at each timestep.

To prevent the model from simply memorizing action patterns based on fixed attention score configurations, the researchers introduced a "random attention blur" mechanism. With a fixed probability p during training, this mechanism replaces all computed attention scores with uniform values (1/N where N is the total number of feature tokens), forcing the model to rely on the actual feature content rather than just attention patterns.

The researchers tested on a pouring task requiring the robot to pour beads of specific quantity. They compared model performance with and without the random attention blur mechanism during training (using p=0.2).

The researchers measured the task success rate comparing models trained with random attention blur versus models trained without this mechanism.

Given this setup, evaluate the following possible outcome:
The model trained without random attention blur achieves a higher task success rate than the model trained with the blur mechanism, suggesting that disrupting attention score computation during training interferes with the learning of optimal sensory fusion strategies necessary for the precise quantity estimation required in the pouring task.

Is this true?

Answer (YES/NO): NO